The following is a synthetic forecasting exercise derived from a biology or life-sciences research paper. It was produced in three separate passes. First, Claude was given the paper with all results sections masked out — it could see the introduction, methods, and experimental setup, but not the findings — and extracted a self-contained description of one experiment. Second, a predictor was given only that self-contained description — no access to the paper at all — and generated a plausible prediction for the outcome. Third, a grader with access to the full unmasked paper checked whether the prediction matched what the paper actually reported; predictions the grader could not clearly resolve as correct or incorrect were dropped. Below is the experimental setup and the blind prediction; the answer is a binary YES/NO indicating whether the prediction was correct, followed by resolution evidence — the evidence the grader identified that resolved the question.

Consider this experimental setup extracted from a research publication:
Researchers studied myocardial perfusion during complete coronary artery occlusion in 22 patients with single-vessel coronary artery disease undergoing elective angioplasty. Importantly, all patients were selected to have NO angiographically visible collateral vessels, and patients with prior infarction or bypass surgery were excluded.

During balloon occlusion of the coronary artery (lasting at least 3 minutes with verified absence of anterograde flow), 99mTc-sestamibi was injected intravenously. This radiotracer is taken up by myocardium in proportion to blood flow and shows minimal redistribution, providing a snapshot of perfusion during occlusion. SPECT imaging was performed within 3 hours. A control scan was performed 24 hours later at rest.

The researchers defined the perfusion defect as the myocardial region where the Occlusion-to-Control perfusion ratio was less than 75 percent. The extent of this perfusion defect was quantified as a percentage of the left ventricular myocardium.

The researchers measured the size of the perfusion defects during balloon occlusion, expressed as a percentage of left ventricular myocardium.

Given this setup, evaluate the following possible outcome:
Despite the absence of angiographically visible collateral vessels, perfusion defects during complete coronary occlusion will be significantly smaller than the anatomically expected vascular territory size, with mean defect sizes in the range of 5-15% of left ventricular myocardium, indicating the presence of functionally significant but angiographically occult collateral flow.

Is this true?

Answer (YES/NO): NO